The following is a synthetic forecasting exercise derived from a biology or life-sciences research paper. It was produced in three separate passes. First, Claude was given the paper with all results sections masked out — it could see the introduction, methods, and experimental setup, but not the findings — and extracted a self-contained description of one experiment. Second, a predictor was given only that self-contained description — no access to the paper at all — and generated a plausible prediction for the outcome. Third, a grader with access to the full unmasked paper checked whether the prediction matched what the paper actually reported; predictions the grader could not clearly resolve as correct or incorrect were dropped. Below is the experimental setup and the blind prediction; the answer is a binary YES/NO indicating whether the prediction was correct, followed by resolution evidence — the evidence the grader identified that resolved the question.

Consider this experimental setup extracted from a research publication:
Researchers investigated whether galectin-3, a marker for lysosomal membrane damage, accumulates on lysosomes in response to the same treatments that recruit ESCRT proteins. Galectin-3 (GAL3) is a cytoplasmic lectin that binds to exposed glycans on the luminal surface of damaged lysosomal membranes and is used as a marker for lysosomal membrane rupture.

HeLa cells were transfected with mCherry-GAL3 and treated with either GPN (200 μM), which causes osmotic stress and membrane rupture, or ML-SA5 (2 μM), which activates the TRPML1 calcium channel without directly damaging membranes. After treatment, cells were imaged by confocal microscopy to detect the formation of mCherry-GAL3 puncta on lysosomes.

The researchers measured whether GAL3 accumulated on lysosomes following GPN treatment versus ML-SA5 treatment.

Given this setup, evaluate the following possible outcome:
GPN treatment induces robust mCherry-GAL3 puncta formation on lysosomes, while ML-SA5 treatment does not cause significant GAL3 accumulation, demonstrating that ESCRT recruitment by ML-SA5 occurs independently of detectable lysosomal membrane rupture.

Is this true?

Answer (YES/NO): YES